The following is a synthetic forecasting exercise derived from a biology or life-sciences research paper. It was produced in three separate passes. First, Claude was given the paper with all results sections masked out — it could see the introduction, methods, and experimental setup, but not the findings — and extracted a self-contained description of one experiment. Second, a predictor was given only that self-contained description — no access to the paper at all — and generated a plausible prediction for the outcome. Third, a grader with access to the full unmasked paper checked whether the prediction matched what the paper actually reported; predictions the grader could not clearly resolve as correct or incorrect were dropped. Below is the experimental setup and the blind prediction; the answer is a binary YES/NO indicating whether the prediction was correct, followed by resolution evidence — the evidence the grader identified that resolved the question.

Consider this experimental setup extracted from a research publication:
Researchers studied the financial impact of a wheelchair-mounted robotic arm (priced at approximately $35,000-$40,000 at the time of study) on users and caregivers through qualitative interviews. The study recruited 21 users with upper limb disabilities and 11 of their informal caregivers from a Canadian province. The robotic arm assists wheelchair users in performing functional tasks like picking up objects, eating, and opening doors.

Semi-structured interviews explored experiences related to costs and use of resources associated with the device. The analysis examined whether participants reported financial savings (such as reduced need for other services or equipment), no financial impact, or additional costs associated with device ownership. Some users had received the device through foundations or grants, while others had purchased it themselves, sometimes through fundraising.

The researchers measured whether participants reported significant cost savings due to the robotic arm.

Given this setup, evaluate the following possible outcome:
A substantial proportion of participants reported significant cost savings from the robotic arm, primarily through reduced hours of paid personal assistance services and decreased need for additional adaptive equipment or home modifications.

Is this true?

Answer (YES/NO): NO